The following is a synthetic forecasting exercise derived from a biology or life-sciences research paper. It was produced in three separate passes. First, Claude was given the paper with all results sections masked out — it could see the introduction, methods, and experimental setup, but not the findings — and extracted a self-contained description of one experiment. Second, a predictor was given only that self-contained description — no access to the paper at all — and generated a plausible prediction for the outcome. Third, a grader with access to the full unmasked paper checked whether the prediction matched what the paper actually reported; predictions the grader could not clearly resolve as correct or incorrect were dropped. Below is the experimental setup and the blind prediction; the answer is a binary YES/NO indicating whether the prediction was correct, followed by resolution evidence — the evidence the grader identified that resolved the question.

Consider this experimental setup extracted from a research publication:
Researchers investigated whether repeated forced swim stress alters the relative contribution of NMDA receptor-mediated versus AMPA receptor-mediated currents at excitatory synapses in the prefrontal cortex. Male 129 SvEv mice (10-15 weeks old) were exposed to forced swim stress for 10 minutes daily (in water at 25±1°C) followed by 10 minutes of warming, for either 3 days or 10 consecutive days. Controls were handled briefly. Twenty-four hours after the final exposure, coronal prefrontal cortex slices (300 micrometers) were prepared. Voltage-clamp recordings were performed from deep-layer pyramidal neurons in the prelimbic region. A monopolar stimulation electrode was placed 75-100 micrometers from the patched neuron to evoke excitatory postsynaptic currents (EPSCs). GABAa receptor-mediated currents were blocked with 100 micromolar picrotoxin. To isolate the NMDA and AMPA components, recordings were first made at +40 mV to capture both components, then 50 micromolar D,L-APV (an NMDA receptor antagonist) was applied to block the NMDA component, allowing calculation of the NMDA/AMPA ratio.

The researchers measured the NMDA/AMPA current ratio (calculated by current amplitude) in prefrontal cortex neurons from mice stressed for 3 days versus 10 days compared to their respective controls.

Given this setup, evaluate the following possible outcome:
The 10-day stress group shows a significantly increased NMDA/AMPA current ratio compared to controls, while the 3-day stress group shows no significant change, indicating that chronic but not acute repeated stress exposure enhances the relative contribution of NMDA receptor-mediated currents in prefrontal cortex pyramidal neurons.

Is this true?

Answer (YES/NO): NO